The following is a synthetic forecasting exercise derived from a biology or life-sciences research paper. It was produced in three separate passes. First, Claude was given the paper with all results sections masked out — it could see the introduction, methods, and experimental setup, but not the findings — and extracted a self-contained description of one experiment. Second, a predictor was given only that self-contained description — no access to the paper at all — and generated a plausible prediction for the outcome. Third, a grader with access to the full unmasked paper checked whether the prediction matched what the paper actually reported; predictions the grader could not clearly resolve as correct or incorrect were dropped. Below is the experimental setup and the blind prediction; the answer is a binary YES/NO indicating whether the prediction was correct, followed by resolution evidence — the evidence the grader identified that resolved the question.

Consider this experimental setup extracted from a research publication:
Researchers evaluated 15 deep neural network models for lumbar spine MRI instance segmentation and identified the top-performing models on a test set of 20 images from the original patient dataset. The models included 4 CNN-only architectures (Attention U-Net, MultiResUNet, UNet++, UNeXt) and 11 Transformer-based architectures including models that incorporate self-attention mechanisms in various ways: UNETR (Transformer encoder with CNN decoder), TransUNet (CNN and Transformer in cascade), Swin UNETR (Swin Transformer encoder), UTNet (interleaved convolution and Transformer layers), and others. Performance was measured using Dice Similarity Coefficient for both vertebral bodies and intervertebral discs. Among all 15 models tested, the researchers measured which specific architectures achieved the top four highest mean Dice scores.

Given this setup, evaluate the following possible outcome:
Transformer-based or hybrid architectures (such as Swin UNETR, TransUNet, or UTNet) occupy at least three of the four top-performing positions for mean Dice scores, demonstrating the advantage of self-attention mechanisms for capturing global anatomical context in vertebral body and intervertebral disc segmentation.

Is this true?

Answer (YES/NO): YES